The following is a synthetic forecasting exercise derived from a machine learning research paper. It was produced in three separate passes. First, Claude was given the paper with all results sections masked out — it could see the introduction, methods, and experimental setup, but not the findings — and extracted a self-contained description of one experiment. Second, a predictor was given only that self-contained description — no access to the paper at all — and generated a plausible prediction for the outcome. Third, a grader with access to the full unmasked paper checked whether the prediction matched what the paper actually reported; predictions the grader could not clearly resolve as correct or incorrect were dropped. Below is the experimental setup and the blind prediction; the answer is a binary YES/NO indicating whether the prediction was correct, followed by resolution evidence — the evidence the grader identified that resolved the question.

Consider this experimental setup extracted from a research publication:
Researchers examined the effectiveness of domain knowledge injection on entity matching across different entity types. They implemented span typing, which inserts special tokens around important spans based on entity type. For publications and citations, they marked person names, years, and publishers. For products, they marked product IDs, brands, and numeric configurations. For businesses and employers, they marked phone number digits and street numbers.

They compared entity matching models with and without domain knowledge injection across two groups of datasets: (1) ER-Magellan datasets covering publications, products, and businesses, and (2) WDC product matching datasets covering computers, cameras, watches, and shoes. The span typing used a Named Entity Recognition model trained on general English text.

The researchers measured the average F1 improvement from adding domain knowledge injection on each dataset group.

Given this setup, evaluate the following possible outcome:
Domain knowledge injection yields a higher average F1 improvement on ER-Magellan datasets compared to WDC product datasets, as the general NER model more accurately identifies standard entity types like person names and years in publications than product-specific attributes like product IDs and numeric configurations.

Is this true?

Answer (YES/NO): YES